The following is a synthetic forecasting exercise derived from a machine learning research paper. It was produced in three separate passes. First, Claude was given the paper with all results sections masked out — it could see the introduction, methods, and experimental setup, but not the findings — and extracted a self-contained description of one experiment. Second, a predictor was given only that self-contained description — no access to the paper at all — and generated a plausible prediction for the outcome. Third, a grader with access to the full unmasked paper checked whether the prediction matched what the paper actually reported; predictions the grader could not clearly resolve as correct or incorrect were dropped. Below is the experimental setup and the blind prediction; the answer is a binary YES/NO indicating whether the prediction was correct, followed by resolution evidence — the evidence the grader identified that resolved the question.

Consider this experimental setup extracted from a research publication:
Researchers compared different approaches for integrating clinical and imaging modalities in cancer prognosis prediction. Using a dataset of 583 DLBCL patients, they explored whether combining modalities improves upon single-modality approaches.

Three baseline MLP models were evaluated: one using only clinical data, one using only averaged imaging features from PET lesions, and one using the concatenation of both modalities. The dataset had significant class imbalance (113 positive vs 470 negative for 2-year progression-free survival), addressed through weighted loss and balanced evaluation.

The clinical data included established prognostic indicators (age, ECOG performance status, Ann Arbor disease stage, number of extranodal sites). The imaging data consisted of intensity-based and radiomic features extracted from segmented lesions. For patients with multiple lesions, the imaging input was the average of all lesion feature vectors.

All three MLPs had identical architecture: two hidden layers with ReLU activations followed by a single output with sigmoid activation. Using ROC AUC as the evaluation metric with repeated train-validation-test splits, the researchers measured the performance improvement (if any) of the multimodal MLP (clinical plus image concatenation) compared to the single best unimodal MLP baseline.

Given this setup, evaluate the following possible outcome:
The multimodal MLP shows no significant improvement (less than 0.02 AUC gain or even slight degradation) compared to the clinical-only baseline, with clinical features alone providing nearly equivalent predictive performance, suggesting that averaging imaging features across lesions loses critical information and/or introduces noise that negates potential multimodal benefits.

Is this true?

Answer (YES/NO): YES